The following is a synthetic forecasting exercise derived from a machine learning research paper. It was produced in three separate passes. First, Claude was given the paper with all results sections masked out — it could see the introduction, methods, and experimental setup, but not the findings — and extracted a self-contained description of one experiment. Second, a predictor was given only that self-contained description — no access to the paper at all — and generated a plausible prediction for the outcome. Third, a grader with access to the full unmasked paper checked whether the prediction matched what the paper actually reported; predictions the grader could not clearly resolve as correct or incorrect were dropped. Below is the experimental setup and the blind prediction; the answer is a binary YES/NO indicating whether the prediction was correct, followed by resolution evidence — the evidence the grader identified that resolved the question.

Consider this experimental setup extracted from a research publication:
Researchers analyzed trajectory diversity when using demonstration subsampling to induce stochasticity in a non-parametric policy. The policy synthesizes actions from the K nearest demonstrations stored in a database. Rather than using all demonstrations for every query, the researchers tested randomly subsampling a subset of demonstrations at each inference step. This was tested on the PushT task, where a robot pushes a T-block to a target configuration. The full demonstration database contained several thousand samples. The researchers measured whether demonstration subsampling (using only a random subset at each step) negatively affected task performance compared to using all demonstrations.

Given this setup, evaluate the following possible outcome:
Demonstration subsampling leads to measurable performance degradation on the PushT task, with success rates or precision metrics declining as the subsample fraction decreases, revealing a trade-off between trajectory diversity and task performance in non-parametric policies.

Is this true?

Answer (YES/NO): NO